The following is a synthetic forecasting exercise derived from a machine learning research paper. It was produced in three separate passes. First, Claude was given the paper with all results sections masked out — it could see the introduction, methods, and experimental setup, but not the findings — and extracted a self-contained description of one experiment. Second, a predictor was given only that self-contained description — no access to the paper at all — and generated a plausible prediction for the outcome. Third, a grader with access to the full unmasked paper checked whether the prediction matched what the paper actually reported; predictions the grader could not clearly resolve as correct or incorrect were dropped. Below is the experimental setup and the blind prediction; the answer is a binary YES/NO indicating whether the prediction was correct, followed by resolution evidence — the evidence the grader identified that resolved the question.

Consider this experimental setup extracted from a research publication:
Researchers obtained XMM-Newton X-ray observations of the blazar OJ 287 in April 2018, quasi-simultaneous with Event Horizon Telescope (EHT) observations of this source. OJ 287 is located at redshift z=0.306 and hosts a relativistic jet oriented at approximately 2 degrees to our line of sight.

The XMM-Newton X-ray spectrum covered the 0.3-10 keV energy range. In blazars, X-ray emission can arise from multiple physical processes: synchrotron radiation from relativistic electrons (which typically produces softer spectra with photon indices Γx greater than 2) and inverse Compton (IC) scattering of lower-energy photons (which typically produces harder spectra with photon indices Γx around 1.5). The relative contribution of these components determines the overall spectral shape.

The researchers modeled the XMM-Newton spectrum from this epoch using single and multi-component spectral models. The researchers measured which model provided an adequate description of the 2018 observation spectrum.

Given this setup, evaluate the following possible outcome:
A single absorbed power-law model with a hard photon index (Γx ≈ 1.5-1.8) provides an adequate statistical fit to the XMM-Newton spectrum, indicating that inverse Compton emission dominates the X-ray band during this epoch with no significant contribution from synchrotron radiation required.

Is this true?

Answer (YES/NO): NO